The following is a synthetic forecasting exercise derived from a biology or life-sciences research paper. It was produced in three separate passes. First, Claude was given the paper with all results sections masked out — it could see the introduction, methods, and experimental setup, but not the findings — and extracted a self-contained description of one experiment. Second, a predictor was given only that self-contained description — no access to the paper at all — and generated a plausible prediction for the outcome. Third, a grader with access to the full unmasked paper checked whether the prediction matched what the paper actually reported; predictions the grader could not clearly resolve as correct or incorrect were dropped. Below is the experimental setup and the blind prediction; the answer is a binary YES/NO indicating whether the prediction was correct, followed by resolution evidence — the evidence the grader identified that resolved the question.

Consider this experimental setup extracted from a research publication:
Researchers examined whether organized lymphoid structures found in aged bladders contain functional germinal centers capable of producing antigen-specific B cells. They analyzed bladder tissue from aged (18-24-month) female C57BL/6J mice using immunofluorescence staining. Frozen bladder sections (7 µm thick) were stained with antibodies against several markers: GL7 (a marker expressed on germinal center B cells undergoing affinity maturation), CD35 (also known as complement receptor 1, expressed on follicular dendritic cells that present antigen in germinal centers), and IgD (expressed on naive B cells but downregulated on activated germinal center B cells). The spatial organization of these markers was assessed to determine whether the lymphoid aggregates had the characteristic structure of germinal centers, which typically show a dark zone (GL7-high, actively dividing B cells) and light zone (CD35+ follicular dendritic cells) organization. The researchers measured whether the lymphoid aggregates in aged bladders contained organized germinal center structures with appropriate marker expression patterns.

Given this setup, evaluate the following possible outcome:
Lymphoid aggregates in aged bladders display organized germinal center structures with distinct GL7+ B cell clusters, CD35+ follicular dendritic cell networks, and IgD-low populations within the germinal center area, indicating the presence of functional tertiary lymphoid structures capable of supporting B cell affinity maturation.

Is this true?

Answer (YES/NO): YES